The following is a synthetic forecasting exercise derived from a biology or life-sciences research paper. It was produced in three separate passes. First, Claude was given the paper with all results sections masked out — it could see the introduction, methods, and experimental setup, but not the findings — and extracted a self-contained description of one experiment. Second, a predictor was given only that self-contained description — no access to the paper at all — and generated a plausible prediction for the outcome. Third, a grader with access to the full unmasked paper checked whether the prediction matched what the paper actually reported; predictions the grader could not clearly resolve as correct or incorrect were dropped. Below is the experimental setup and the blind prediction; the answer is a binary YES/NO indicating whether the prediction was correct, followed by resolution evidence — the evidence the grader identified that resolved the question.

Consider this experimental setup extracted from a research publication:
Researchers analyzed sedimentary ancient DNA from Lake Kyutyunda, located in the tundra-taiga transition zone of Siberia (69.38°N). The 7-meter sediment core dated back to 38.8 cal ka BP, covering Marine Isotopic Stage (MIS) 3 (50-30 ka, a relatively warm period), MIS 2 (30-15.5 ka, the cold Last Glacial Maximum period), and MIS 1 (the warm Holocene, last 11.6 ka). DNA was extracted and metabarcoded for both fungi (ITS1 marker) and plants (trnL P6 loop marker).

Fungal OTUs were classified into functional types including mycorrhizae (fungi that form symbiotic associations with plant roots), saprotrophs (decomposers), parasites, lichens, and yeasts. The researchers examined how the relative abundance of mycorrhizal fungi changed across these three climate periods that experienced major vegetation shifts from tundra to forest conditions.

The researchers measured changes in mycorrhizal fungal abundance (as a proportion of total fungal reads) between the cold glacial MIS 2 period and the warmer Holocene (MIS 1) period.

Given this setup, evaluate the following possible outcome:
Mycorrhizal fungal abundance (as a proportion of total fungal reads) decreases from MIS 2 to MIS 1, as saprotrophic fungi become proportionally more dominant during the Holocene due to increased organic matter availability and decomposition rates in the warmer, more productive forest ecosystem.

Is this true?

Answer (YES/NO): NO